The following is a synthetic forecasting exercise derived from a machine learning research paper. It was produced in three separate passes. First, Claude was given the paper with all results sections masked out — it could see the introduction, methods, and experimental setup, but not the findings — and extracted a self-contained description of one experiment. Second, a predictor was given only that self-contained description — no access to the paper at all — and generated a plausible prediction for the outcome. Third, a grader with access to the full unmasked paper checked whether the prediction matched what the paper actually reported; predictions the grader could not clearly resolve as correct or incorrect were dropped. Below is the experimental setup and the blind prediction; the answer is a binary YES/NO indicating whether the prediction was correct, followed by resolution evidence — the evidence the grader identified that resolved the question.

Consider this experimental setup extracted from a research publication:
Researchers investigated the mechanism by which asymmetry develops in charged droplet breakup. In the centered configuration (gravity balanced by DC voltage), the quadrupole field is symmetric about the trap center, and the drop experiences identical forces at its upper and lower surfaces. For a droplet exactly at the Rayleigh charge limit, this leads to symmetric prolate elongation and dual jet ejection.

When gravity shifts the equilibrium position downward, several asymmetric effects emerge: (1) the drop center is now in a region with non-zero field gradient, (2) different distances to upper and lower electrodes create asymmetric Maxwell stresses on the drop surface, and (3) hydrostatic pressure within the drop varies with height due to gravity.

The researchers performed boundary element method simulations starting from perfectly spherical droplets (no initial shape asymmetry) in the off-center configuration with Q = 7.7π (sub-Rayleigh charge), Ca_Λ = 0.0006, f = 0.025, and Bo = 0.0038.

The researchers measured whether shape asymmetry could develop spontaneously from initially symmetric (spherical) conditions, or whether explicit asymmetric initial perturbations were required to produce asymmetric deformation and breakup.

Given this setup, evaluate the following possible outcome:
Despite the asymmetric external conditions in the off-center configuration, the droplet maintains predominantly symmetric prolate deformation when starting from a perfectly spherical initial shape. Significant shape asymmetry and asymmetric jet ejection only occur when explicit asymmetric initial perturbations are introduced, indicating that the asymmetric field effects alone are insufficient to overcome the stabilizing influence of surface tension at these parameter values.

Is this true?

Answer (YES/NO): NO